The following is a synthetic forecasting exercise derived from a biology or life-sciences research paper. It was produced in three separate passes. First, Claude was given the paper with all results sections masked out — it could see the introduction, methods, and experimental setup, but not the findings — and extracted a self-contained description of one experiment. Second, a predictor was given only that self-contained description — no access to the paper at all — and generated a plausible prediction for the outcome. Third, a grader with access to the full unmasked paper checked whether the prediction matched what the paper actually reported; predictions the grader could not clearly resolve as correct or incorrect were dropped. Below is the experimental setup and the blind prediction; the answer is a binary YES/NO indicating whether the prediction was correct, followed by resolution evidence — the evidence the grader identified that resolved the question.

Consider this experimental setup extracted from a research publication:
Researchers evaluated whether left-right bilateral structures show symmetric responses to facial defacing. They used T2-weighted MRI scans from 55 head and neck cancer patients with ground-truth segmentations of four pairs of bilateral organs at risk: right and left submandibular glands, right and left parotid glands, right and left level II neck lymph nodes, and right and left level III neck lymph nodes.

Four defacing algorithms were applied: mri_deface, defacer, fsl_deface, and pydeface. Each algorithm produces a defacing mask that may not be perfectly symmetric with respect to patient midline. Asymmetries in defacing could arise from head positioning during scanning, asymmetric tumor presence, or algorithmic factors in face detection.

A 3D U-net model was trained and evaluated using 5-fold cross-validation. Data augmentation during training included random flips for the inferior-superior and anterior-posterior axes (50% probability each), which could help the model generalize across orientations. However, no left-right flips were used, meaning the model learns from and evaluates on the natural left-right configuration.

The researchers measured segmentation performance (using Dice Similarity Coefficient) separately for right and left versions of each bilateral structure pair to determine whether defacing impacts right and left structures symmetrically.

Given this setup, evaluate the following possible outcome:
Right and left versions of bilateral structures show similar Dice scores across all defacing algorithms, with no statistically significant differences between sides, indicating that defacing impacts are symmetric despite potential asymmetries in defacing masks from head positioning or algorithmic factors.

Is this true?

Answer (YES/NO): NO